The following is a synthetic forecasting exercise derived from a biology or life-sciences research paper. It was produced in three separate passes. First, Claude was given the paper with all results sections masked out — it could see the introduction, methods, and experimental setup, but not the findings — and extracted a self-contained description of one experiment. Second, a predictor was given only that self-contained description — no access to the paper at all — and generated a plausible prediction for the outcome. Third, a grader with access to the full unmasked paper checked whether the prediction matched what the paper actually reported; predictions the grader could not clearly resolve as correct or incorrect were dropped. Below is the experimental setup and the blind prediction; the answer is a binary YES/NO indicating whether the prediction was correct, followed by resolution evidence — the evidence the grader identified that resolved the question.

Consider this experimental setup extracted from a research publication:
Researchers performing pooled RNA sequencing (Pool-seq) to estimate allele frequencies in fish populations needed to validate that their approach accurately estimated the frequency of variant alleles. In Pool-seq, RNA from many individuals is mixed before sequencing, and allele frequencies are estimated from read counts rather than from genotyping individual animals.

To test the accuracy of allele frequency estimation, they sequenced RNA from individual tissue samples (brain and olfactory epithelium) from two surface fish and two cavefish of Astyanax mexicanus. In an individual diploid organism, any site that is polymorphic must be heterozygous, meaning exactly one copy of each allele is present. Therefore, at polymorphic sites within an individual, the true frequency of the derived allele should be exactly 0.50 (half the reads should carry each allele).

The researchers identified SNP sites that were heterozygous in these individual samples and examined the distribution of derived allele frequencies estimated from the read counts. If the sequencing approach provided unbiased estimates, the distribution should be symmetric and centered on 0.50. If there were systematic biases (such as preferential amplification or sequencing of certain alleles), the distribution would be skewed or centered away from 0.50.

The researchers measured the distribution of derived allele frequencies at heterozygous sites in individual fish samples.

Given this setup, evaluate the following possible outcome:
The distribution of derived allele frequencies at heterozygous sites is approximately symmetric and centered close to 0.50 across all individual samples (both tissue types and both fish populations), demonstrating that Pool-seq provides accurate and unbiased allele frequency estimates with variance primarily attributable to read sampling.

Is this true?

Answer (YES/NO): YES